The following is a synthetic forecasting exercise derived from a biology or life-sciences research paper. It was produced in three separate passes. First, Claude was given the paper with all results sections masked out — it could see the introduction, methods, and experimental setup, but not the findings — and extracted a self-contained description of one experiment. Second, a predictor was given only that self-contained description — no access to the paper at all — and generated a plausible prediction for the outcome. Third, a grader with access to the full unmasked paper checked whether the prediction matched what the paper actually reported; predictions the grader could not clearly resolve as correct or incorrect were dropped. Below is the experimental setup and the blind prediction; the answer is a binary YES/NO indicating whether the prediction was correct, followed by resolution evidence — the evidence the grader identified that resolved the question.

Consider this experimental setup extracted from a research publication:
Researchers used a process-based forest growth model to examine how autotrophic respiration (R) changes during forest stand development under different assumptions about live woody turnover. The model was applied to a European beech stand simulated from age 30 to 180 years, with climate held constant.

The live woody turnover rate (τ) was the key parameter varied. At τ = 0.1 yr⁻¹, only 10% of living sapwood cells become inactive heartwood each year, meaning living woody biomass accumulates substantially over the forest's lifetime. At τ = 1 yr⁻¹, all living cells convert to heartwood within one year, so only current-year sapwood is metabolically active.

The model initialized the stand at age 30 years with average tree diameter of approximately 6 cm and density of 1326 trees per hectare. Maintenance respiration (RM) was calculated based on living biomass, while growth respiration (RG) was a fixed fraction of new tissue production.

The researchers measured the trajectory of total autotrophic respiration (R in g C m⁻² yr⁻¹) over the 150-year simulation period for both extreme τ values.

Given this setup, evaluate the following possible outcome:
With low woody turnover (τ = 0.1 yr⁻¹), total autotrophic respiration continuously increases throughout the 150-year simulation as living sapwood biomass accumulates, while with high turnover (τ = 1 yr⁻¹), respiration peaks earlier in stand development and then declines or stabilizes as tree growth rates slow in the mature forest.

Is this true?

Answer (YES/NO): NO